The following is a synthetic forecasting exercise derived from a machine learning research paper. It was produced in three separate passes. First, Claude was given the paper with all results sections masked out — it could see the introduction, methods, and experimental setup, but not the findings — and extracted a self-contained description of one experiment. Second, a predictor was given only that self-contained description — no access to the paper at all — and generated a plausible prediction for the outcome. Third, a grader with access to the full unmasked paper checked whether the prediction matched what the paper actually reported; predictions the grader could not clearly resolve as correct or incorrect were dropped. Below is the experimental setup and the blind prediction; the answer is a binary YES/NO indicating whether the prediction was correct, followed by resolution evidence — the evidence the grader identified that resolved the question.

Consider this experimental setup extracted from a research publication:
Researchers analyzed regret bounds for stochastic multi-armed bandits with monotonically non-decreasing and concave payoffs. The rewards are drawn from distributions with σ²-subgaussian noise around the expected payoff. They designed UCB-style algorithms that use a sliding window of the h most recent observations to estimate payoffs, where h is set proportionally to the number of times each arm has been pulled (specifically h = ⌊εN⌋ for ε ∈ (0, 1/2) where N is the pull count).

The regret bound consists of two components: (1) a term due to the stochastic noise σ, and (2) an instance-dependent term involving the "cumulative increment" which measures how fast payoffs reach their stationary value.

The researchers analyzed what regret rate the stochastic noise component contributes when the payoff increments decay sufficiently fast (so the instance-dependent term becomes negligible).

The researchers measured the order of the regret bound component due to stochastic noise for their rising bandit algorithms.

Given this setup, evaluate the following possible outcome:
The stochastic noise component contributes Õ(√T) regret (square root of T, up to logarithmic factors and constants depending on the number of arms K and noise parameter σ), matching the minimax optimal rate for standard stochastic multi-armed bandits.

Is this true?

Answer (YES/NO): NO